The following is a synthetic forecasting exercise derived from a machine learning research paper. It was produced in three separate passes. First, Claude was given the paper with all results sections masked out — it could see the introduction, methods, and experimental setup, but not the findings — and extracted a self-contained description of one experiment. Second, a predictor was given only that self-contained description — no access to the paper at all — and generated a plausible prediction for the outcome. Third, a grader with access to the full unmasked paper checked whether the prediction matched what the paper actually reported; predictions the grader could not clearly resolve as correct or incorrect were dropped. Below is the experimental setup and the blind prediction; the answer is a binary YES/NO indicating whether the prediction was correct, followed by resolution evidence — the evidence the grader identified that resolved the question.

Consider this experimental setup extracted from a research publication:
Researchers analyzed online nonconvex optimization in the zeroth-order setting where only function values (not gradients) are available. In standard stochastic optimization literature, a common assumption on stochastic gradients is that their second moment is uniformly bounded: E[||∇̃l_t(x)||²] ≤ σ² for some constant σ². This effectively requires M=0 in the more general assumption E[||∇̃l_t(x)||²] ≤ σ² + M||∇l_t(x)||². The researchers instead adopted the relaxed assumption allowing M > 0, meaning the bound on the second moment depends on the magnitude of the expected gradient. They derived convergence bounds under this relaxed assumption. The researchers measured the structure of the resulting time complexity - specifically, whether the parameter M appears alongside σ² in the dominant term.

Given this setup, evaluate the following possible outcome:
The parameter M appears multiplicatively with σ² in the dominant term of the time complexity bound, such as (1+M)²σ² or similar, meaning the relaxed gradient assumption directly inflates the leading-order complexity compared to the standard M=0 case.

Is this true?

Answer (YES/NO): YES